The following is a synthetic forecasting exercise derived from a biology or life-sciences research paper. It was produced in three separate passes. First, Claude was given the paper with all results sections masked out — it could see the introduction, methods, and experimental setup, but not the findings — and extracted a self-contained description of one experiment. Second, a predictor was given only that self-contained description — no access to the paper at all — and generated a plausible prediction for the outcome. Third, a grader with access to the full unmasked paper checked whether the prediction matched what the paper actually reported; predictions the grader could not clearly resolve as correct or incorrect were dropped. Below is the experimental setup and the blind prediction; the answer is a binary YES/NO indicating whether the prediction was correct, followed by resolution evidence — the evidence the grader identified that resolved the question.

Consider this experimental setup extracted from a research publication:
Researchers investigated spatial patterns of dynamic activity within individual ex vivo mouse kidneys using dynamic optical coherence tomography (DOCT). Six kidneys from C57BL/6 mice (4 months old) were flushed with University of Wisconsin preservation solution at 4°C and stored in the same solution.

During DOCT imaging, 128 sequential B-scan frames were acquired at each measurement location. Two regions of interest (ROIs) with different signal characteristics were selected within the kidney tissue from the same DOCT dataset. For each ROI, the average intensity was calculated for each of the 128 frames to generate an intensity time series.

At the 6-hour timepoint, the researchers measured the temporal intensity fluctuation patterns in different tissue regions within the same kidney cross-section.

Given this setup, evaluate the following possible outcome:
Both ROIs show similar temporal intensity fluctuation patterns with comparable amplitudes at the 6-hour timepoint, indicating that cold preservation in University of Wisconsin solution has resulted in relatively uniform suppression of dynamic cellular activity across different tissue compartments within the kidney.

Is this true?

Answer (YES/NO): NO